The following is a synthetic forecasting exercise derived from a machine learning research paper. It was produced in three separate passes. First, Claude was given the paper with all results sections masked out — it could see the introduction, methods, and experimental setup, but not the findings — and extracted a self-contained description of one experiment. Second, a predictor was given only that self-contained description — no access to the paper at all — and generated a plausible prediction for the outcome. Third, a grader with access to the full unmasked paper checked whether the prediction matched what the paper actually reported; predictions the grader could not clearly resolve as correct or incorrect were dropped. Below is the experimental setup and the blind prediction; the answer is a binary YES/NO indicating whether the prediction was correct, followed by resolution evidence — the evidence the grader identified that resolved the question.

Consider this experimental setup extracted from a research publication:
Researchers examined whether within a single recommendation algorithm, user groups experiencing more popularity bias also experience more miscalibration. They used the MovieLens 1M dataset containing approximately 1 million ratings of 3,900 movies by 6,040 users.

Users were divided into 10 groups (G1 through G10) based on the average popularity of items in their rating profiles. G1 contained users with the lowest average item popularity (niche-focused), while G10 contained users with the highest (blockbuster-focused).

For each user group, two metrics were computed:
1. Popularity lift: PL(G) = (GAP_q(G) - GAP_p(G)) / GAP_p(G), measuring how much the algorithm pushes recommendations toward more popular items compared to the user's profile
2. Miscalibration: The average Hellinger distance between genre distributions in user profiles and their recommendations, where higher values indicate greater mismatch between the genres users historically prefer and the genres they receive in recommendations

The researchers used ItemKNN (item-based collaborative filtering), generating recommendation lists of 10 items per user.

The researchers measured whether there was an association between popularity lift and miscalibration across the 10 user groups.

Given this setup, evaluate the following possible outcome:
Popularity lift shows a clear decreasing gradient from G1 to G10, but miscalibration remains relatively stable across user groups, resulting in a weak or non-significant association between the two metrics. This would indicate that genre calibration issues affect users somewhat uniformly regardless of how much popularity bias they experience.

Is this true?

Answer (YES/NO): NO